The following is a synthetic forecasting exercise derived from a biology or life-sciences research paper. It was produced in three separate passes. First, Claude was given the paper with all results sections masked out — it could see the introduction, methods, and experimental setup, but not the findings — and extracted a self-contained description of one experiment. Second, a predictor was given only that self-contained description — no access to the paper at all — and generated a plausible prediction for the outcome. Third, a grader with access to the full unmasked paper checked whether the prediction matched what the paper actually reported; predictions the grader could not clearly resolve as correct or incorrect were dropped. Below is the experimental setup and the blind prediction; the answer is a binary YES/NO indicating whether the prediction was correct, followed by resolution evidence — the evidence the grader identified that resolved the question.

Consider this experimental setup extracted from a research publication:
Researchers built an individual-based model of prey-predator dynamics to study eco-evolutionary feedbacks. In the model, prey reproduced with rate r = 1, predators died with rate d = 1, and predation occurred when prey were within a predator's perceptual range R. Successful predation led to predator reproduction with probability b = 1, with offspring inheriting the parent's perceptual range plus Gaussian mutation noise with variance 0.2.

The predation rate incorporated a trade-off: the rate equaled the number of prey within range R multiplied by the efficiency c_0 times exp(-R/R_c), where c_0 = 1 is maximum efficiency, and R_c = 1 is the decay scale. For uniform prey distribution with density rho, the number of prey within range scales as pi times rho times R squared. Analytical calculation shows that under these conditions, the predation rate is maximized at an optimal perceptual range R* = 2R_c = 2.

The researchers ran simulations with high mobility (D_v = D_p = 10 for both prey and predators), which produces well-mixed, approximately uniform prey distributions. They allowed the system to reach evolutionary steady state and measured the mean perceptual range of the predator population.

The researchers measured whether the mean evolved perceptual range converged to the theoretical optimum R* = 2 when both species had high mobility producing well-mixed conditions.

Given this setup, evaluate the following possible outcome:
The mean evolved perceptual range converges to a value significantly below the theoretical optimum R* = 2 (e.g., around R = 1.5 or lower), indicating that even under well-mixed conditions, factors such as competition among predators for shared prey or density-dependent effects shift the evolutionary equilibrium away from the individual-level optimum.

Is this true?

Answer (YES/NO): NO